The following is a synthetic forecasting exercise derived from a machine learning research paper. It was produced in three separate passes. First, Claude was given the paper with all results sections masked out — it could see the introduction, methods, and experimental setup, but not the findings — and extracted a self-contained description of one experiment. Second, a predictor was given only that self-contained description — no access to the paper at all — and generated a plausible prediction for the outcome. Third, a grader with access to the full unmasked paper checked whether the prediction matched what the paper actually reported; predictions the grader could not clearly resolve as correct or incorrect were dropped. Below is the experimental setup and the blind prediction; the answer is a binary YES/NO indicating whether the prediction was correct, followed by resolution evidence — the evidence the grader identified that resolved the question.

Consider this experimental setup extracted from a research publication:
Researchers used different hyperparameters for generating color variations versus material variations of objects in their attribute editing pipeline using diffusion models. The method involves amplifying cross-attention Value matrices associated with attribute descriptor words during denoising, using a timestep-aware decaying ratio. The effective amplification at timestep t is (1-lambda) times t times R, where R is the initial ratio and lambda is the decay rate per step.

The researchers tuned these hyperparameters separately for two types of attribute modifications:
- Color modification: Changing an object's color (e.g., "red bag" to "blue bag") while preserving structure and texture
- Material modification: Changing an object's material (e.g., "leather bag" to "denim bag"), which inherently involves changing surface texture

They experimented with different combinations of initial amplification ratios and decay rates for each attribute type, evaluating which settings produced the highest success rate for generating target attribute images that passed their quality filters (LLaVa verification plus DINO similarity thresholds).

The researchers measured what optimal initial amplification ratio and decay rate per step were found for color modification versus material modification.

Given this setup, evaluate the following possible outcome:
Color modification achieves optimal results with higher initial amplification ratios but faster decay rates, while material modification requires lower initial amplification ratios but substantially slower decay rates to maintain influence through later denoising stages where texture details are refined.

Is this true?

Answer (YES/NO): NO